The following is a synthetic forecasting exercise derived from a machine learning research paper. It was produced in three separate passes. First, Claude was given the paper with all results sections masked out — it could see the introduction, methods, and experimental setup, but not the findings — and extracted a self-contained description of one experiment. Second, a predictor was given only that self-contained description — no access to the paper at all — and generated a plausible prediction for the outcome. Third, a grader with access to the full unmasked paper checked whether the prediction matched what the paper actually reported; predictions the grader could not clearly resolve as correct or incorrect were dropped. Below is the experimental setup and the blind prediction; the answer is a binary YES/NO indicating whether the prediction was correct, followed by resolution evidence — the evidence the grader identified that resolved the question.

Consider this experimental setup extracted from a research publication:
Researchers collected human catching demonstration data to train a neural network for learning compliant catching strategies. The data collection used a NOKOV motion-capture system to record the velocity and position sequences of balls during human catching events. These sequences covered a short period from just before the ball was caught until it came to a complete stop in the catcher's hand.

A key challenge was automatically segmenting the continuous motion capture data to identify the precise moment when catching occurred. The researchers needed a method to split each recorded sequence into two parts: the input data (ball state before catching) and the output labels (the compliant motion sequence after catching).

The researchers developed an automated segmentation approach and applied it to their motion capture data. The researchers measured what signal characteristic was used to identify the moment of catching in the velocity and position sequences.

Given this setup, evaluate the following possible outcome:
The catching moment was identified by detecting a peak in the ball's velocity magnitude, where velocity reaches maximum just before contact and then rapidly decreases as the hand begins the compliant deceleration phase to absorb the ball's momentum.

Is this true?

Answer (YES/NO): NO